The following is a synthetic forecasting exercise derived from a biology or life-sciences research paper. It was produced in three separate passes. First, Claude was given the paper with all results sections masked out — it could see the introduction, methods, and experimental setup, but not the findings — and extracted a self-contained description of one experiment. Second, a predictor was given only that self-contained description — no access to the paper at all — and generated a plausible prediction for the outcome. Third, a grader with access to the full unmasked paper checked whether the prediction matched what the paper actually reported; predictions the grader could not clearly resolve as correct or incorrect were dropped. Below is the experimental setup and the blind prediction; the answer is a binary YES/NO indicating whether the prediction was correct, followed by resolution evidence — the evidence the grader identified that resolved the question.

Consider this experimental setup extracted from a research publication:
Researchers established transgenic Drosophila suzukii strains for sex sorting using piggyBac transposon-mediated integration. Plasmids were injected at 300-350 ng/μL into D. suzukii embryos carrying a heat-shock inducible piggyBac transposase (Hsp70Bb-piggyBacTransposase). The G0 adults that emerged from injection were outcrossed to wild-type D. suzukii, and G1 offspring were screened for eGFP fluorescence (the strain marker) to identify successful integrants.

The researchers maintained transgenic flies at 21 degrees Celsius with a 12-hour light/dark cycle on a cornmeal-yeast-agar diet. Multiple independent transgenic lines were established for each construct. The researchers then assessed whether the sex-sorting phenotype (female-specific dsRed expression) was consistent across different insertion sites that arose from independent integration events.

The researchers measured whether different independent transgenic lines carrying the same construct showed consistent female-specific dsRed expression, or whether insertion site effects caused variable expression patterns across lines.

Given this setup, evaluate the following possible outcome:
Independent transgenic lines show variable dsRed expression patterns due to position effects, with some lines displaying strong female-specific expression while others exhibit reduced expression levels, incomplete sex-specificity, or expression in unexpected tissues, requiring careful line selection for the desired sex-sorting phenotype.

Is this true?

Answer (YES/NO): NO